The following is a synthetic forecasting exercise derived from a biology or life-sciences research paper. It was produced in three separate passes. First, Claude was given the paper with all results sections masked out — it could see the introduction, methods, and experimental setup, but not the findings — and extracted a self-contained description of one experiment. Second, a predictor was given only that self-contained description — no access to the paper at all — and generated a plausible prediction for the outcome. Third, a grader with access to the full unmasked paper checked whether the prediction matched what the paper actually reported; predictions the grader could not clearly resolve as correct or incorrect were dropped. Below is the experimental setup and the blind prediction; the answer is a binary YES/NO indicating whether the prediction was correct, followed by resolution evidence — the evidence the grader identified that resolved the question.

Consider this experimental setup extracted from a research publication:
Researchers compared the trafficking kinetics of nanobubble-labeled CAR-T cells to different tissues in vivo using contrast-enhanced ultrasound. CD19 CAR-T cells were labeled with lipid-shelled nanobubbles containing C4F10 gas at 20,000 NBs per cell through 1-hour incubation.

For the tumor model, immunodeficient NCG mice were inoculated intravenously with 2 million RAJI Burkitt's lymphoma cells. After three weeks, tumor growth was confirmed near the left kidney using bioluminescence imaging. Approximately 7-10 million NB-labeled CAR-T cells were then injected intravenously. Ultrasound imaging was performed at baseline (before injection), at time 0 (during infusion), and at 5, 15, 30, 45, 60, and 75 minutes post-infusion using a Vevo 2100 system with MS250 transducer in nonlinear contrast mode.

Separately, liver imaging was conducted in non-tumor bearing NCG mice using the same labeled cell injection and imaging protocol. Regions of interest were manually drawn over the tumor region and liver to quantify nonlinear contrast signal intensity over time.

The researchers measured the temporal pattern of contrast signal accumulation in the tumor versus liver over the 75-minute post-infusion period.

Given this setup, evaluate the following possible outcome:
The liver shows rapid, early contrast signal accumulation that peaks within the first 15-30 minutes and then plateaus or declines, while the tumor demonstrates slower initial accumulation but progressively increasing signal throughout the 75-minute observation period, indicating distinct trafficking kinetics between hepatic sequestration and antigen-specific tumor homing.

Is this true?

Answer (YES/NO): NO